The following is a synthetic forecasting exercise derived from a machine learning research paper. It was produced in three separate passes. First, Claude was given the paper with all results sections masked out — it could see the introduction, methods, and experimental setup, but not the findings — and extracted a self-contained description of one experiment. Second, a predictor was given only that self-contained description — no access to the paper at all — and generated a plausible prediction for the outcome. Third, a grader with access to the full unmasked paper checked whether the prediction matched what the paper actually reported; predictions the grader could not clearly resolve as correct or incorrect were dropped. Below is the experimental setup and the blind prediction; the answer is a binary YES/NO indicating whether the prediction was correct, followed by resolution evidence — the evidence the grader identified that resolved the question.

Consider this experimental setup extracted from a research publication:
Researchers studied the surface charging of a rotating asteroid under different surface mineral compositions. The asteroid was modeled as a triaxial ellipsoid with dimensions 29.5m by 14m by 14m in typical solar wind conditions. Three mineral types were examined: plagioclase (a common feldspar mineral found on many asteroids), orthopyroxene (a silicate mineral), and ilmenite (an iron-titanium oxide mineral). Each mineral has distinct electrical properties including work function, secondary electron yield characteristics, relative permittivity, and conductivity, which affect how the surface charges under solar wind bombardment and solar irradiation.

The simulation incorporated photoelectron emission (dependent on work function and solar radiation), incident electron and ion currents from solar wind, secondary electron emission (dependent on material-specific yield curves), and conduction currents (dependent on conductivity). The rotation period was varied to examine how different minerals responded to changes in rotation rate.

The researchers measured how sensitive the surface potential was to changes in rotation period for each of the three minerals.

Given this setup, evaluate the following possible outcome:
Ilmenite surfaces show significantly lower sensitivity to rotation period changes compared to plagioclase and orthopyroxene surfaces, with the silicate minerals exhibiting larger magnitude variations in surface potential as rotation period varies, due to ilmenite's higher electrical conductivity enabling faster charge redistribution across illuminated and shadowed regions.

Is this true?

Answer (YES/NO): NO